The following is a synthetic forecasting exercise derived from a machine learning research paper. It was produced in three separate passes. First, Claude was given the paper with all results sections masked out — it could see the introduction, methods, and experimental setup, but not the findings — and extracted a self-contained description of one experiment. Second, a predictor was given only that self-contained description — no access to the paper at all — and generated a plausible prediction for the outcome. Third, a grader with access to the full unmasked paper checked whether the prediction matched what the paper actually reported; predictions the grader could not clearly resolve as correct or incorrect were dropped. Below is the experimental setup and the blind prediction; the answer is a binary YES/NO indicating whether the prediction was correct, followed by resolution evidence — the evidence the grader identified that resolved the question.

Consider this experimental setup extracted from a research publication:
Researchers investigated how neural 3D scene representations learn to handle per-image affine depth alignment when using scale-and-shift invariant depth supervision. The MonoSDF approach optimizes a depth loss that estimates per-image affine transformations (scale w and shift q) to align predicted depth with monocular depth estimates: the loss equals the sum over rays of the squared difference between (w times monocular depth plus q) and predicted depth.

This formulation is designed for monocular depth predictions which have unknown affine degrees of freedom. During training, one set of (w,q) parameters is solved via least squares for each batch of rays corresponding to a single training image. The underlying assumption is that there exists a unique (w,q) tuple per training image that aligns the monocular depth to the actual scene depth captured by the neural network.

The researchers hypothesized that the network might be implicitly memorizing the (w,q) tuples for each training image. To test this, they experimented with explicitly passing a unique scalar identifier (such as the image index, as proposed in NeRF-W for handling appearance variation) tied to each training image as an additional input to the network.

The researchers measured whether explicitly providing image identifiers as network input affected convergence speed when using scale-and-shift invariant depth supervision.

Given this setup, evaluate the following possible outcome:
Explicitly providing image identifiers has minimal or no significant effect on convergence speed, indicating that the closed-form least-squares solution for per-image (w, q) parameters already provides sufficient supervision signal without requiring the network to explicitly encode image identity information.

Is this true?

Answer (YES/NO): NO